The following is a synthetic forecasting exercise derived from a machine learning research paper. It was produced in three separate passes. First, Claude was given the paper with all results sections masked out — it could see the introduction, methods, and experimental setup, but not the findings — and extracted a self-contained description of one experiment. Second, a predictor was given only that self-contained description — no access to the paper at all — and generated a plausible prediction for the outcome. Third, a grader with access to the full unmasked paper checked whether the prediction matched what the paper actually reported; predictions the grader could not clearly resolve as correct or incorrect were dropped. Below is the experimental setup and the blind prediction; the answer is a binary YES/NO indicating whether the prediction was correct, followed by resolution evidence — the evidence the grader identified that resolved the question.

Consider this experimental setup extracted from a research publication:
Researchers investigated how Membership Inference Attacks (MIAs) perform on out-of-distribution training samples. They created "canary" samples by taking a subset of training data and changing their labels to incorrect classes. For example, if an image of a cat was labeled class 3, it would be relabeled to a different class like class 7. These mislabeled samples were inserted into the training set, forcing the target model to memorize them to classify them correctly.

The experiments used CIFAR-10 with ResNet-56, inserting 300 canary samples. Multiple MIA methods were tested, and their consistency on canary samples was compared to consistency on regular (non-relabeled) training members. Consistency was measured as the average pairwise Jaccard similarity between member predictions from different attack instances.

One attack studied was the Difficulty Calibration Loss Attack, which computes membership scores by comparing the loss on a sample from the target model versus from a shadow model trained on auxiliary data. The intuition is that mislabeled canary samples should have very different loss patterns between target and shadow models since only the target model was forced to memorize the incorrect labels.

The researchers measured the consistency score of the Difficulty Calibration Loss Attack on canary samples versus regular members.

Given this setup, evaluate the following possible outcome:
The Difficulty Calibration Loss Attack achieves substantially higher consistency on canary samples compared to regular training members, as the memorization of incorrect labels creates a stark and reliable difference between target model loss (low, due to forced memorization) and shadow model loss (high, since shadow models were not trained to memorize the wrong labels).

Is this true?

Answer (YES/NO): YES